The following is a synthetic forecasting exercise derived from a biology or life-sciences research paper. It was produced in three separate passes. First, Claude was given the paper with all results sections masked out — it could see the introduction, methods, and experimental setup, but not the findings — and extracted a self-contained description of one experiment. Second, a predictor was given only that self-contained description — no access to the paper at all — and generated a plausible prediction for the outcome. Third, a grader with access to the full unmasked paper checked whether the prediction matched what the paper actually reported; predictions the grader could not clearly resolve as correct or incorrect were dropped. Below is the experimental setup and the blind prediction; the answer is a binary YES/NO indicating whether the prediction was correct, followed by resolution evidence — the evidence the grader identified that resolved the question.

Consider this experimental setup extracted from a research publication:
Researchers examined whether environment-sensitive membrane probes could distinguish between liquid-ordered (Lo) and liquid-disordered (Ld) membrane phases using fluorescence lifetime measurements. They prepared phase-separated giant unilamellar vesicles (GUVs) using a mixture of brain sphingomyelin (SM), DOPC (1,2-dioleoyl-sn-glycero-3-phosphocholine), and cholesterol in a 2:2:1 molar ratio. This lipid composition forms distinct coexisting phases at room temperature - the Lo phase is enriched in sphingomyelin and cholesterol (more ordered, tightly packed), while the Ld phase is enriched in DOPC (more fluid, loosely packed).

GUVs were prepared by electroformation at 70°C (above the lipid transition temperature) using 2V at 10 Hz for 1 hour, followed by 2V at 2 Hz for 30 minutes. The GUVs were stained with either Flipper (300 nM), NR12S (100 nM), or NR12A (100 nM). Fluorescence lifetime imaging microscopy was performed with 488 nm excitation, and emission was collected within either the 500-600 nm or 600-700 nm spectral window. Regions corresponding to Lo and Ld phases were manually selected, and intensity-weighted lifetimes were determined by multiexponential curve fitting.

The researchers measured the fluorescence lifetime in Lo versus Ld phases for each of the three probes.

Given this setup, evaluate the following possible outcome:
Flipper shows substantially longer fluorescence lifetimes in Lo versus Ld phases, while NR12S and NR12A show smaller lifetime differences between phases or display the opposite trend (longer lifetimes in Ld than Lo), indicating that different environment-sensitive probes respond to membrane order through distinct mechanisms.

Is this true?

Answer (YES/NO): NO